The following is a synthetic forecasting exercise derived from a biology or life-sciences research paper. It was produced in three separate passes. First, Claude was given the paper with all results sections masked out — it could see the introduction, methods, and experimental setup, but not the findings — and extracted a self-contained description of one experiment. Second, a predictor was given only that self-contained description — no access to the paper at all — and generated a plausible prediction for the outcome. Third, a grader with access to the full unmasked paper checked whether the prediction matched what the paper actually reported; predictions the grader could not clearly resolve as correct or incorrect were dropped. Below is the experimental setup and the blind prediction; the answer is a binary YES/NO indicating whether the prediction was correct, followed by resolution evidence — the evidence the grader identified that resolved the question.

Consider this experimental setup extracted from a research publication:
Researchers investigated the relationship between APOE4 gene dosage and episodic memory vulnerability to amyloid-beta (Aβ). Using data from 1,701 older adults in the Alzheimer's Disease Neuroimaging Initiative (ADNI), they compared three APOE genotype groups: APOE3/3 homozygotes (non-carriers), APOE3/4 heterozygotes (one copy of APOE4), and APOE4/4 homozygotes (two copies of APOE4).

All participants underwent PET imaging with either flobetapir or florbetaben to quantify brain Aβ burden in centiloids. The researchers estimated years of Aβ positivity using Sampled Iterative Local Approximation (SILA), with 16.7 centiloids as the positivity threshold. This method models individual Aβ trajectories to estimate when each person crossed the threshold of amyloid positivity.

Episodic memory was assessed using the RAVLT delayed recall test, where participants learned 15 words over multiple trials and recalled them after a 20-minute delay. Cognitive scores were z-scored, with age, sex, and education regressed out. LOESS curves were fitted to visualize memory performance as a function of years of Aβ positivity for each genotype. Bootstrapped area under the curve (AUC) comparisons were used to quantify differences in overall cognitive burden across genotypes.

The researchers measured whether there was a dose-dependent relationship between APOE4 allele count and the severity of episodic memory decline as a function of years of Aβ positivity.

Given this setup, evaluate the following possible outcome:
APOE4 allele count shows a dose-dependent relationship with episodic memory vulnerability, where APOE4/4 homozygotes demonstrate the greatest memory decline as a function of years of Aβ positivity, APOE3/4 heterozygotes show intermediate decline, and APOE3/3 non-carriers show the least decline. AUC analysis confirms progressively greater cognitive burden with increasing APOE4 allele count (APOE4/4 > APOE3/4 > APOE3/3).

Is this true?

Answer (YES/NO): YES